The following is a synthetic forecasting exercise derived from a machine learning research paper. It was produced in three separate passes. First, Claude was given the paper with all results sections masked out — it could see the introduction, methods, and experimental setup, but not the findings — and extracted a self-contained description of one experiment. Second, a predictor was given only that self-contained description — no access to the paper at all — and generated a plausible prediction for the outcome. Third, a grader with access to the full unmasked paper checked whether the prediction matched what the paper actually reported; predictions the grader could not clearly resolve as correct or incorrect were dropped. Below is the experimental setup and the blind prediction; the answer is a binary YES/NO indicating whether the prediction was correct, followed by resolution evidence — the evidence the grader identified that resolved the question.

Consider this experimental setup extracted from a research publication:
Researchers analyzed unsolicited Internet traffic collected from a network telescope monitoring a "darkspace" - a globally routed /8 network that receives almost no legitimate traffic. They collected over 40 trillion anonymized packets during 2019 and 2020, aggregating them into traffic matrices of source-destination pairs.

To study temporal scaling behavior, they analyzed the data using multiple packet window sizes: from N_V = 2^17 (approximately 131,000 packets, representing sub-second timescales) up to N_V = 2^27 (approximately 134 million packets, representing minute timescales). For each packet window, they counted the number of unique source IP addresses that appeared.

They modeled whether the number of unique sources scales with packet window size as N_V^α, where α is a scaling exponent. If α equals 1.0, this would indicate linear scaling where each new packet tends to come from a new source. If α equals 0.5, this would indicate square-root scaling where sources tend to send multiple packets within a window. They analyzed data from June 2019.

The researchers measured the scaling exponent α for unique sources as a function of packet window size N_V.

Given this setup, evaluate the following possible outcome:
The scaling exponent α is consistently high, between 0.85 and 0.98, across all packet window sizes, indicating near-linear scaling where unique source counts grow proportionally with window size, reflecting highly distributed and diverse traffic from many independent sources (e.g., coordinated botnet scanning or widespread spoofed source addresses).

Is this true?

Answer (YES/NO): NO